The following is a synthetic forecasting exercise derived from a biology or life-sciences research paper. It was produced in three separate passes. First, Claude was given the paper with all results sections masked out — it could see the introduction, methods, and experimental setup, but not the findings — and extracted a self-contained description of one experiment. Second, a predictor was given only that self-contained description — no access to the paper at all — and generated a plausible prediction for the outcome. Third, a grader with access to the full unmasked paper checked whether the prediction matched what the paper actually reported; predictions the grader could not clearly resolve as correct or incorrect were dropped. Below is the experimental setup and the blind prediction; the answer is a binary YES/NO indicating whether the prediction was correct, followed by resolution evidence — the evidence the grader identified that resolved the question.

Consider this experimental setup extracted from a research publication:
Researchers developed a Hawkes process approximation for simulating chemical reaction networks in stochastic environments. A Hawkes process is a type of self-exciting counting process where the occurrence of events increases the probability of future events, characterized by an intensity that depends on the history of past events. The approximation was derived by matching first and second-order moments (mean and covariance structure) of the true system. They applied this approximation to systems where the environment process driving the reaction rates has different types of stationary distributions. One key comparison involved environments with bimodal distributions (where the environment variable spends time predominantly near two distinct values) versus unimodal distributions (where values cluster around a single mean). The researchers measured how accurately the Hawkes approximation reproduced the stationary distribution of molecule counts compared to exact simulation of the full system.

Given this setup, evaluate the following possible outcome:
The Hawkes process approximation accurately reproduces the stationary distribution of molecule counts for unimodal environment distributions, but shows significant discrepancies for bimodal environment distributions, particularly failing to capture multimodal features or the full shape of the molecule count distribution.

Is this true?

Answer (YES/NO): YES